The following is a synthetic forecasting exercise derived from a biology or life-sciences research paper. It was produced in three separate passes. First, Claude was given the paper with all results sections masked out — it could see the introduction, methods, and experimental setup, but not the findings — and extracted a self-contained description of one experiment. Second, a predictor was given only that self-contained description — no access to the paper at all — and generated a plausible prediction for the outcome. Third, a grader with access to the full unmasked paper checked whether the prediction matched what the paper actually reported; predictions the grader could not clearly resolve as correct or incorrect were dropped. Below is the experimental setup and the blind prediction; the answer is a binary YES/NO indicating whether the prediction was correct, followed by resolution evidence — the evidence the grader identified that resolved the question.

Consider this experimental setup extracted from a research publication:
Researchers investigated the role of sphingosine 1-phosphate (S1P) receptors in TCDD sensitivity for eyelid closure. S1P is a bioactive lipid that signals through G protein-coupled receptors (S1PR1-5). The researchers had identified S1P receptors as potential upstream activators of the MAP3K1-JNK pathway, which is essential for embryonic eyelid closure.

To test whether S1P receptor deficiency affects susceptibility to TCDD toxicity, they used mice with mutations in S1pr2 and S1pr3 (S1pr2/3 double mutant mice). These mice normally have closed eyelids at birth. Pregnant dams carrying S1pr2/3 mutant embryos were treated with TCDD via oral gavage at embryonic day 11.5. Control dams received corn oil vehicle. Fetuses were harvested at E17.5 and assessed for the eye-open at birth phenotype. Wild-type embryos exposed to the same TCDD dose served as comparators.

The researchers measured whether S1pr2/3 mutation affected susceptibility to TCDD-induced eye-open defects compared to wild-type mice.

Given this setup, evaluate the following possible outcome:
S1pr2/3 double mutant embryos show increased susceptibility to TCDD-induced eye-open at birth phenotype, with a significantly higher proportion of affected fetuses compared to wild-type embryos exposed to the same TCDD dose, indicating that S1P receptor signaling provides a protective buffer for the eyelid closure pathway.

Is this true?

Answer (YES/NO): YES